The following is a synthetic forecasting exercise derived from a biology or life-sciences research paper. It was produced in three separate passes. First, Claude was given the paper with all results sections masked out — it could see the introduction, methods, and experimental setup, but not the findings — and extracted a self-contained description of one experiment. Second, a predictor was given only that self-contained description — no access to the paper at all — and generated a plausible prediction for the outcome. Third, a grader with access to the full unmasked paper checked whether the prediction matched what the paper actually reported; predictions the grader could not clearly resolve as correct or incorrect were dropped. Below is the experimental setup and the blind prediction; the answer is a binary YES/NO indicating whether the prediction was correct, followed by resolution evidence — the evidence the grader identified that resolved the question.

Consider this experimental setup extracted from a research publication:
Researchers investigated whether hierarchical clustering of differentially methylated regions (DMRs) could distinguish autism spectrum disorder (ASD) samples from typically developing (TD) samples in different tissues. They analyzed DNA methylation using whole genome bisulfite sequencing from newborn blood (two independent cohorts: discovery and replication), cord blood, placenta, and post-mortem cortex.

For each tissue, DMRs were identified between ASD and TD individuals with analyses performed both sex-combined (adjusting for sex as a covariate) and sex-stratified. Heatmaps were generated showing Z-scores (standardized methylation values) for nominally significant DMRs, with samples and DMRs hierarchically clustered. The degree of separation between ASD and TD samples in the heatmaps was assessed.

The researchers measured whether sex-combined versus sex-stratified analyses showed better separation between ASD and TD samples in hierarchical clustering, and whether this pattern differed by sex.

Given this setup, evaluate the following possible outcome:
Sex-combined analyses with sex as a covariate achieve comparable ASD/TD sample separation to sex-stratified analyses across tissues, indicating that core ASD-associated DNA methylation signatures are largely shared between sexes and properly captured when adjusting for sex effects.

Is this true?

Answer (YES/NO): NO